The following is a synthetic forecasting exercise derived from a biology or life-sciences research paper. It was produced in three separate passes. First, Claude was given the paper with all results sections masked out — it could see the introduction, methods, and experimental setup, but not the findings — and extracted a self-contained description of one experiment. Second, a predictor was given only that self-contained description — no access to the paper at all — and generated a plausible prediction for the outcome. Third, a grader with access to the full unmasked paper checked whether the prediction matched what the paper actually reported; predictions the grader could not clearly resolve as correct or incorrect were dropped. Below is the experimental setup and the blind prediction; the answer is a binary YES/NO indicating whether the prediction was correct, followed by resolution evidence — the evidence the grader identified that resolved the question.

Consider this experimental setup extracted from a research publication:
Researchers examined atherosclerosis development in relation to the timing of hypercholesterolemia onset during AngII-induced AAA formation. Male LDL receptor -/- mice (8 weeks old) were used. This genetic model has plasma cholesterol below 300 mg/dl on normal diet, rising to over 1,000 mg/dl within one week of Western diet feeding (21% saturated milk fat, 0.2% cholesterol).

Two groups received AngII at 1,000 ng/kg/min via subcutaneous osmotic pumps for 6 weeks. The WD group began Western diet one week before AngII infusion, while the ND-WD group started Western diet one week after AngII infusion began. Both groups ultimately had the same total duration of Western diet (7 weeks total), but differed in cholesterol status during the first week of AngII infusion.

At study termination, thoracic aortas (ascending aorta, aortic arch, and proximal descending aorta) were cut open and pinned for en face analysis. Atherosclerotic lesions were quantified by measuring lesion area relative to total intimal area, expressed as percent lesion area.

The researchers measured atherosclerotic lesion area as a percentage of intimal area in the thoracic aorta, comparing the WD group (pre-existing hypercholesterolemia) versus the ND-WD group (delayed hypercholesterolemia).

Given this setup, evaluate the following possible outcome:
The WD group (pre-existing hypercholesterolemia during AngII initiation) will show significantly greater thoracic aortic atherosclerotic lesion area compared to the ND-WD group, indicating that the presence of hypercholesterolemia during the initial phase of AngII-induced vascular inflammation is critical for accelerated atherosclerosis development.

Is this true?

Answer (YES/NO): YES